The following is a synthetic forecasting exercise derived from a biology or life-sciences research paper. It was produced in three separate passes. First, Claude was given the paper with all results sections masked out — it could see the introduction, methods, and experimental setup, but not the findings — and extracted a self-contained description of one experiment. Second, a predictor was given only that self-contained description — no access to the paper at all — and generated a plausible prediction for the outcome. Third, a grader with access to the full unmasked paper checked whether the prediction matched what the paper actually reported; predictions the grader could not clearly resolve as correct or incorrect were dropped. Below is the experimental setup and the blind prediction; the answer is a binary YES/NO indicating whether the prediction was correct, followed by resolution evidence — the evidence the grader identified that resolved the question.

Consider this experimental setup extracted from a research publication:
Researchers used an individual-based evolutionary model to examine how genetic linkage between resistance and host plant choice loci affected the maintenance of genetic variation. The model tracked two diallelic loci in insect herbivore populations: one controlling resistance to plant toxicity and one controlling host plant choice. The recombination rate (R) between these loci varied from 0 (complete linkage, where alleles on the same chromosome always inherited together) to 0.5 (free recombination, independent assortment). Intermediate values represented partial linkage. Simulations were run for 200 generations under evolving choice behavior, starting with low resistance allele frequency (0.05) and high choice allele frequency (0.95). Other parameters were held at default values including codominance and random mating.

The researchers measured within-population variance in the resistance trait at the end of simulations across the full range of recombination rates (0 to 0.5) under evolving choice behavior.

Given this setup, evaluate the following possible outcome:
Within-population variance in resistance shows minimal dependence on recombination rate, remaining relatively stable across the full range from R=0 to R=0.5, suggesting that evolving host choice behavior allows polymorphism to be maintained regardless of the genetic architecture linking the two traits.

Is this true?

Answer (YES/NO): NO